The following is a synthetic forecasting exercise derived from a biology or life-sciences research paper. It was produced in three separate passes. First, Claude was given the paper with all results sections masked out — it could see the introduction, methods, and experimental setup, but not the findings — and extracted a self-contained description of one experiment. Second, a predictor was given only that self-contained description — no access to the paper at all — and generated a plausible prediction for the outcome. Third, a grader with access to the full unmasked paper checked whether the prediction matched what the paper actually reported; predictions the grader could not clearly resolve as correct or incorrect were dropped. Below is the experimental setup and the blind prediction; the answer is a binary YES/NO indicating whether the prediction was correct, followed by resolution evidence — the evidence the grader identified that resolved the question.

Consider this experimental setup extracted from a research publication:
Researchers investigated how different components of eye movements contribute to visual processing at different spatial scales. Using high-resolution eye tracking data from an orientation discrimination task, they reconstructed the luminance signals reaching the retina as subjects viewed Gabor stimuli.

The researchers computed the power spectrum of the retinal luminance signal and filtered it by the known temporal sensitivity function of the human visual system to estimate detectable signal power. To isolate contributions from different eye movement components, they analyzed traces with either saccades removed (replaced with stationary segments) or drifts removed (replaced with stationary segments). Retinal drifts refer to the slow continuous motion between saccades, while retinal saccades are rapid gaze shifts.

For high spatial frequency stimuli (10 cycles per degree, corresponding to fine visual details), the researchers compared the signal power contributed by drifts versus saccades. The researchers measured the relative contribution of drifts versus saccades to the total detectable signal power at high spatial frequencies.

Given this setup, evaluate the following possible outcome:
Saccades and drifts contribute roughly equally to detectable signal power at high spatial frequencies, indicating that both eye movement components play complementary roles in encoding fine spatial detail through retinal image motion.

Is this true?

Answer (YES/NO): NO